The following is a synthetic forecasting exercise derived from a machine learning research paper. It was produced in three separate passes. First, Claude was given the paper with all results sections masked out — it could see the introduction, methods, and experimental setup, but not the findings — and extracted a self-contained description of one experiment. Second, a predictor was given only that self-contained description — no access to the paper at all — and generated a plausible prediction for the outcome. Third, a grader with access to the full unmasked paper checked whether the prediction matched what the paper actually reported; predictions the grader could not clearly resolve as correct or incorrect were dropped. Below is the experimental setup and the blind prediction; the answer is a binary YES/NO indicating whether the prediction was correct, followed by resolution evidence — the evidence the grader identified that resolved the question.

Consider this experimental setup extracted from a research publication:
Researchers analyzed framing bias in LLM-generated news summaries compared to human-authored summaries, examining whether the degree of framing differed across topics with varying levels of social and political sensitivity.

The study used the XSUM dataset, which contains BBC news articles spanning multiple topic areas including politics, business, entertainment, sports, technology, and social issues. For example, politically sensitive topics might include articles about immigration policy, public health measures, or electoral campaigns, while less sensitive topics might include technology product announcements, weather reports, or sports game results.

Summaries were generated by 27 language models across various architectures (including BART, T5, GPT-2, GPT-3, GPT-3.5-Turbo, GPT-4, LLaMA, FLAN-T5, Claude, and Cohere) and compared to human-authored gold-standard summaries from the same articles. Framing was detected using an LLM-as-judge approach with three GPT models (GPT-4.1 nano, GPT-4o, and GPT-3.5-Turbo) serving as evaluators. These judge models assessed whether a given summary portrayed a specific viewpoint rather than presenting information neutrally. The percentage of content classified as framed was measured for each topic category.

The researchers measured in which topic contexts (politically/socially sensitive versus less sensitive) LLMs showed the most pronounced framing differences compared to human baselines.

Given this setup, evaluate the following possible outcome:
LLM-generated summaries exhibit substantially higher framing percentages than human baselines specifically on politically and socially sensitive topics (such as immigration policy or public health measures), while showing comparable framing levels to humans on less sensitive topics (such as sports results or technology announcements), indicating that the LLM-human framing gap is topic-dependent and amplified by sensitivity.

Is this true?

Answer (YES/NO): NO